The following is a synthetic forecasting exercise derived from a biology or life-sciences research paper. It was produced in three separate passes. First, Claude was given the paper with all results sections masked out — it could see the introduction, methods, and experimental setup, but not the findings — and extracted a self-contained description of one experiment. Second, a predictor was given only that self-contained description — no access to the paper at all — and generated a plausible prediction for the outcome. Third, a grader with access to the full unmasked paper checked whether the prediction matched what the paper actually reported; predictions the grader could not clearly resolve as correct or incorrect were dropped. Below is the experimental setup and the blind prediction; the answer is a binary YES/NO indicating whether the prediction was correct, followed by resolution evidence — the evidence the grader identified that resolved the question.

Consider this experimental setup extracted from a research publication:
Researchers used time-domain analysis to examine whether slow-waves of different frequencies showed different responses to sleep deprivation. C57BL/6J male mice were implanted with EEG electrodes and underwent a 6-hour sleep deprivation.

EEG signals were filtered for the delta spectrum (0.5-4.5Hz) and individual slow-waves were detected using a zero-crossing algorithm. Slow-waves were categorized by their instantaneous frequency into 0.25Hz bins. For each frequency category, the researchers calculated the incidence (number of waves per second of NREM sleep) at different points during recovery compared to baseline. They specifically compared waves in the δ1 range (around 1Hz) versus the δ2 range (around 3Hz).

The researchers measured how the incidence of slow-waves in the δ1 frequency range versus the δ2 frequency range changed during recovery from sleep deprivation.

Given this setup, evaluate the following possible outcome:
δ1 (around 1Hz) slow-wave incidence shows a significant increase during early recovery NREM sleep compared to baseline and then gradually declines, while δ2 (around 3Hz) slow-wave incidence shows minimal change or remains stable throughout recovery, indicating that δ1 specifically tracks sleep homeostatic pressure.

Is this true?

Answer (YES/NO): NO